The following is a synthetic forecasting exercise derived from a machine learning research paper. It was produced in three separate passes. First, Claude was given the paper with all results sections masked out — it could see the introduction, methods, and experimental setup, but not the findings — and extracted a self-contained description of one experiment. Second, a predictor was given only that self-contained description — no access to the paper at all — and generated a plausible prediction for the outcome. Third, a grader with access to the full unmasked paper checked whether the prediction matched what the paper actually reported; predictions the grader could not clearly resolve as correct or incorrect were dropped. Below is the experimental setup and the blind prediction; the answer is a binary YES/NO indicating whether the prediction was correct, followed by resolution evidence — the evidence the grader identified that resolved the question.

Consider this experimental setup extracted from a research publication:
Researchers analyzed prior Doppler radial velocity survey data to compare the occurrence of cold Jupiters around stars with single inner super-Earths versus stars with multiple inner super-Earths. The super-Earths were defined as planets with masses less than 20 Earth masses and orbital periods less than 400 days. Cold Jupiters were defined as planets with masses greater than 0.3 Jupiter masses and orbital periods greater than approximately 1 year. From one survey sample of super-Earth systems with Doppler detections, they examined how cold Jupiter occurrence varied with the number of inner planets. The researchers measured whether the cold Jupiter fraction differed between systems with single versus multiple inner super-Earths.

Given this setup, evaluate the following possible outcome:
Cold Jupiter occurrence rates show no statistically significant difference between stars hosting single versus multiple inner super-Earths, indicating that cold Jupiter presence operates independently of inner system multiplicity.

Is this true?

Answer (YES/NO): YES